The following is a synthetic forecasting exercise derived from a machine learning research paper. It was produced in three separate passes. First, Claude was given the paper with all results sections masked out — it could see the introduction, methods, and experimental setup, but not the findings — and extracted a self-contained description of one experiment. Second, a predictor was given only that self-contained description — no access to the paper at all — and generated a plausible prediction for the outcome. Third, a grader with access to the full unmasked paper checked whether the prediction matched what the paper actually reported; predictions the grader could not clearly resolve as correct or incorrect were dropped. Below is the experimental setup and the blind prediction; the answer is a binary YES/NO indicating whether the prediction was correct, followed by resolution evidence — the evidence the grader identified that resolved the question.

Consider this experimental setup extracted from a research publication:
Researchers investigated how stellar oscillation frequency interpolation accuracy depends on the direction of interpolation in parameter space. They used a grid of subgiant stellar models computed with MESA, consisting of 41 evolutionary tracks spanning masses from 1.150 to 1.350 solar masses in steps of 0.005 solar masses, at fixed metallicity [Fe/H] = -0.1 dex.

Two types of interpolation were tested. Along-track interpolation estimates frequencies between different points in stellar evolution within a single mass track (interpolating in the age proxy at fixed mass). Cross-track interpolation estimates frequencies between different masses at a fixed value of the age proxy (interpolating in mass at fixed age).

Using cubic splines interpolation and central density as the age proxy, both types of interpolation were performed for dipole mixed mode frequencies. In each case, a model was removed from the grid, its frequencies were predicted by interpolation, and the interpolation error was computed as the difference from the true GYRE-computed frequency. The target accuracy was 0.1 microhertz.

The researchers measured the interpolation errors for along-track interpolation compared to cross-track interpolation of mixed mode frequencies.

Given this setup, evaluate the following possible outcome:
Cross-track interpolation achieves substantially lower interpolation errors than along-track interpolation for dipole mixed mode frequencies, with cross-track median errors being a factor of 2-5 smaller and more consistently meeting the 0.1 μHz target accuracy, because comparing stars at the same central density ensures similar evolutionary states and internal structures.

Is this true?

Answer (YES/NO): NO